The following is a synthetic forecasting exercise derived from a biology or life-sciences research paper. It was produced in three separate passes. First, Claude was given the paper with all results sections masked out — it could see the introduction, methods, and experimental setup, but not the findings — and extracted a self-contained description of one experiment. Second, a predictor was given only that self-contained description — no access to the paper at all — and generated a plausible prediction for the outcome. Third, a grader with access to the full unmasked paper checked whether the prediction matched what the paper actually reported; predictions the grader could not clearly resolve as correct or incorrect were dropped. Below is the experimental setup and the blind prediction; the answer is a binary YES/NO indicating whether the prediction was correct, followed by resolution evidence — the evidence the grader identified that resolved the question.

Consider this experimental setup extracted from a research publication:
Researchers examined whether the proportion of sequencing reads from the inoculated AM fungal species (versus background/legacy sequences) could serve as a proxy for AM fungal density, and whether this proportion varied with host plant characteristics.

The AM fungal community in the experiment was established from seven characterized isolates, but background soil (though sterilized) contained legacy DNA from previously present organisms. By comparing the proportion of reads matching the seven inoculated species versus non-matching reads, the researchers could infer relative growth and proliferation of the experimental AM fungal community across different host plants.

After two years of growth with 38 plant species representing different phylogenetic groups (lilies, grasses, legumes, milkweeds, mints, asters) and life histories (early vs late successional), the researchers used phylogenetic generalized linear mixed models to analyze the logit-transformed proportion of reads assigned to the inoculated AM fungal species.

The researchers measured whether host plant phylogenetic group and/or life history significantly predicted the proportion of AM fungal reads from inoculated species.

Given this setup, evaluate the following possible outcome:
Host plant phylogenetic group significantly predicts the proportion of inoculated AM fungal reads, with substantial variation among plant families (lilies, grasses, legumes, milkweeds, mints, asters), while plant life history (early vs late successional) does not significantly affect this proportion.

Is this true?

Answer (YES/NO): YES